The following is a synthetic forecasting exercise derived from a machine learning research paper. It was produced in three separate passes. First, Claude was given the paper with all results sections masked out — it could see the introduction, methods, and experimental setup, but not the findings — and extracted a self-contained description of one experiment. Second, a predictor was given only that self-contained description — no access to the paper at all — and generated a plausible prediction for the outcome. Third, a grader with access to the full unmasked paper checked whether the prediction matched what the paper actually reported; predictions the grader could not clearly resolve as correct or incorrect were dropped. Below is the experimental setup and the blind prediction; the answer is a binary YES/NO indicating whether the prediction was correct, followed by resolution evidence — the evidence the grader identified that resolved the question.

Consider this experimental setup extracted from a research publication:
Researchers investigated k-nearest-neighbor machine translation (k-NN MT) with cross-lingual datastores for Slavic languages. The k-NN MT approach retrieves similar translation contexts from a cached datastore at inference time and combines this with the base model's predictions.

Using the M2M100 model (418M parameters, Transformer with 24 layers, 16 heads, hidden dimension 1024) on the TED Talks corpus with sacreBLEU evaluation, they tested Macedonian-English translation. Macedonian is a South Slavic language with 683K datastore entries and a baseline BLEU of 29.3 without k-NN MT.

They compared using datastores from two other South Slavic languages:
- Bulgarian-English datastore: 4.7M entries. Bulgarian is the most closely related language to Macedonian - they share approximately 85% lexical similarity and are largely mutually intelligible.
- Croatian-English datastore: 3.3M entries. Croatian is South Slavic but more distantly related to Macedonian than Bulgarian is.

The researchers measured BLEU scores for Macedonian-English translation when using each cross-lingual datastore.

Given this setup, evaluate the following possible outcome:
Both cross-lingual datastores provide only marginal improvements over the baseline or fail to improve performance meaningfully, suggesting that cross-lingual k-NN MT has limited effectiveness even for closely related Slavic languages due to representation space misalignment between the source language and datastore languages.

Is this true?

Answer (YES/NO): NO